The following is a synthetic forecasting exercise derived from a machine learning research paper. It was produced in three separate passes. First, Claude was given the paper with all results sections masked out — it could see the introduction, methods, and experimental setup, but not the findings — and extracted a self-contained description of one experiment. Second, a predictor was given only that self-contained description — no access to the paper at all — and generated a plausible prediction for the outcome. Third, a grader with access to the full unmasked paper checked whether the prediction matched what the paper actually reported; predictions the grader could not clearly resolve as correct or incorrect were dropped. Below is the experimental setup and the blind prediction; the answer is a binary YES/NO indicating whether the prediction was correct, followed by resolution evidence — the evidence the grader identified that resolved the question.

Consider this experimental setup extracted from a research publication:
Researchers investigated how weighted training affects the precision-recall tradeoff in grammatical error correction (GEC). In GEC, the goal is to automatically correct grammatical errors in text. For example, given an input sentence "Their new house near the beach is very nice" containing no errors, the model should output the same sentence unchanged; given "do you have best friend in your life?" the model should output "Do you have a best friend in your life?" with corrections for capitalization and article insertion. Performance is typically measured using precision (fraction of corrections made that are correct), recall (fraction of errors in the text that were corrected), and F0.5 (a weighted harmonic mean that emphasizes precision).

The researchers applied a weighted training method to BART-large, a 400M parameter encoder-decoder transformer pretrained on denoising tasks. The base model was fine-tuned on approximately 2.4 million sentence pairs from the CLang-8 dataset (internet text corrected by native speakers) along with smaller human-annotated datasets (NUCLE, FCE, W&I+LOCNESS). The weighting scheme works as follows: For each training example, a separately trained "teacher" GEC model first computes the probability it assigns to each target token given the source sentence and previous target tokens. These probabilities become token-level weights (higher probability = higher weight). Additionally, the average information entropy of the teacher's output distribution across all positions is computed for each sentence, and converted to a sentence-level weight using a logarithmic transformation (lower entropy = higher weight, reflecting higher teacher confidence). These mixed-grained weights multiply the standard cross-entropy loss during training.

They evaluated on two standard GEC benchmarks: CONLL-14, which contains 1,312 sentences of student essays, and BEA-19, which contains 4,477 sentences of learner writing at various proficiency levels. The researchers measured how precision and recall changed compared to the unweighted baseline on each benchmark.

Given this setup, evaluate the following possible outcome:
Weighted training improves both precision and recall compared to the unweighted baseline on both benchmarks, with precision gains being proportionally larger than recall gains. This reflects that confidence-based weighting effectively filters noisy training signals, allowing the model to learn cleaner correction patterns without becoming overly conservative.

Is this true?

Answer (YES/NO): NO